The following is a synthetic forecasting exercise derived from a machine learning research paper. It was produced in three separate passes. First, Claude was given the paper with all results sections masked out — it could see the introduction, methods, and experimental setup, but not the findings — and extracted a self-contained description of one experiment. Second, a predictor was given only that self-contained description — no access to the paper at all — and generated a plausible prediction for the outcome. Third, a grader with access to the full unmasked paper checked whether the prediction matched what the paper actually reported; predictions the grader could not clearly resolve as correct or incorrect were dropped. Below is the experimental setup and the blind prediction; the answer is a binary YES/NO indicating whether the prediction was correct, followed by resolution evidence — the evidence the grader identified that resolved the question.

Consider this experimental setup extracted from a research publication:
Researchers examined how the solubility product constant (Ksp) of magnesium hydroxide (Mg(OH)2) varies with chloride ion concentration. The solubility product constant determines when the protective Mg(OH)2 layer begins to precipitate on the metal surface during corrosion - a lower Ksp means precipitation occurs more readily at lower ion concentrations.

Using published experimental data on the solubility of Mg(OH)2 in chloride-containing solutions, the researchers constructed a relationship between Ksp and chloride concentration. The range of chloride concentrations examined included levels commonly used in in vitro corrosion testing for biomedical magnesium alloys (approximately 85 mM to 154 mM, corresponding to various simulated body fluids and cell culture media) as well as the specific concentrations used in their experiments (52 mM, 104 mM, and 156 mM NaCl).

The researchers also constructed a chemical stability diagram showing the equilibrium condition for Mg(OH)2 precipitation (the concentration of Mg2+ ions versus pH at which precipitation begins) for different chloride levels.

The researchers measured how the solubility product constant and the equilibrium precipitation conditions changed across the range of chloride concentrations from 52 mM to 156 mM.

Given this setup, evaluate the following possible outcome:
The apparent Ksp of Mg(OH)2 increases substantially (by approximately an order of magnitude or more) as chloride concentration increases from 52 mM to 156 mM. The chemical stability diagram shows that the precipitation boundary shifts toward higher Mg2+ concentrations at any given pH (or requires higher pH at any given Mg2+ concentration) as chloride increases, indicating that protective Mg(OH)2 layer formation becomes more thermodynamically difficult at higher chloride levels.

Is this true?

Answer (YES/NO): NO